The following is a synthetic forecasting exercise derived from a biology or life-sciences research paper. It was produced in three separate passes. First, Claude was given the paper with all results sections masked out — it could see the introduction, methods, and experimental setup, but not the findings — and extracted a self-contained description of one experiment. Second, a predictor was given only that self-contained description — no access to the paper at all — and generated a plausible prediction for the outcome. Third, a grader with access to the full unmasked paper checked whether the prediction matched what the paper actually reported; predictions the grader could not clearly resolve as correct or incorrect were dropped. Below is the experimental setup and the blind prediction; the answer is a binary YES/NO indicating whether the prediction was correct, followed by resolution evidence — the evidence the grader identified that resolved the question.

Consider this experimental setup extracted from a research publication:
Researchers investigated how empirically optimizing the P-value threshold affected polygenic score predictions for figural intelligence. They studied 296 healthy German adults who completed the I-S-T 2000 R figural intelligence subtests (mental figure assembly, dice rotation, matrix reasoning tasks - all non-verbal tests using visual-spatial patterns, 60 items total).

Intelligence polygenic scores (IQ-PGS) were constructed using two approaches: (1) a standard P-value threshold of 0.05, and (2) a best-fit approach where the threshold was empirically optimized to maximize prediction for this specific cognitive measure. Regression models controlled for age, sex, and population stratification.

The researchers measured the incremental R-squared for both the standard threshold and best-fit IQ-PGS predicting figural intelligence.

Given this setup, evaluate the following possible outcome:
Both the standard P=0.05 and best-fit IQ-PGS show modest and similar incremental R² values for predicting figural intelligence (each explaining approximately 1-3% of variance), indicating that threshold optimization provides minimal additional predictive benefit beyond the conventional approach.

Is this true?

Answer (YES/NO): NO